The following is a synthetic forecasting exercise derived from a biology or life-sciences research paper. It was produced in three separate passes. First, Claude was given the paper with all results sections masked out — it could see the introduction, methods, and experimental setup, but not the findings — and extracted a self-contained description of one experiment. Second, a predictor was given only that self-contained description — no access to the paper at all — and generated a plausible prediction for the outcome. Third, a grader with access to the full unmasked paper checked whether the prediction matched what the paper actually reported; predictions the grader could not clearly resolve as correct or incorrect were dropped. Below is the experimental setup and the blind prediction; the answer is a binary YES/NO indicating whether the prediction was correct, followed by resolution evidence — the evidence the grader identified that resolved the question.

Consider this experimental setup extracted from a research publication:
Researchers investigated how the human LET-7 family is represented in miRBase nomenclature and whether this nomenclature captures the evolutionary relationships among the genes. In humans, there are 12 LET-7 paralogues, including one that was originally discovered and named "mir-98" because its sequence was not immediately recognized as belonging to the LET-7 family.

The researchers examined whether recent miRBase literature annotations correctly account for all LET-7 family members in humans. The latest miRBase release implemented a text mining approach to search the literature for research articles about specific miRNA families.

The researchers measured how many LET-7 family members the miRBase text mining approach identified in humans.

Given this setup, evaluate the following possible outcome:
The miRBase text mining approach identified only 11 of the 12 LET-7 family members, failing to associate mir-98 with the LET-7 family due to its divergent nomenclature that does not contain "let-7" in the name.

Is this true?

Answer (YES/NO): YES